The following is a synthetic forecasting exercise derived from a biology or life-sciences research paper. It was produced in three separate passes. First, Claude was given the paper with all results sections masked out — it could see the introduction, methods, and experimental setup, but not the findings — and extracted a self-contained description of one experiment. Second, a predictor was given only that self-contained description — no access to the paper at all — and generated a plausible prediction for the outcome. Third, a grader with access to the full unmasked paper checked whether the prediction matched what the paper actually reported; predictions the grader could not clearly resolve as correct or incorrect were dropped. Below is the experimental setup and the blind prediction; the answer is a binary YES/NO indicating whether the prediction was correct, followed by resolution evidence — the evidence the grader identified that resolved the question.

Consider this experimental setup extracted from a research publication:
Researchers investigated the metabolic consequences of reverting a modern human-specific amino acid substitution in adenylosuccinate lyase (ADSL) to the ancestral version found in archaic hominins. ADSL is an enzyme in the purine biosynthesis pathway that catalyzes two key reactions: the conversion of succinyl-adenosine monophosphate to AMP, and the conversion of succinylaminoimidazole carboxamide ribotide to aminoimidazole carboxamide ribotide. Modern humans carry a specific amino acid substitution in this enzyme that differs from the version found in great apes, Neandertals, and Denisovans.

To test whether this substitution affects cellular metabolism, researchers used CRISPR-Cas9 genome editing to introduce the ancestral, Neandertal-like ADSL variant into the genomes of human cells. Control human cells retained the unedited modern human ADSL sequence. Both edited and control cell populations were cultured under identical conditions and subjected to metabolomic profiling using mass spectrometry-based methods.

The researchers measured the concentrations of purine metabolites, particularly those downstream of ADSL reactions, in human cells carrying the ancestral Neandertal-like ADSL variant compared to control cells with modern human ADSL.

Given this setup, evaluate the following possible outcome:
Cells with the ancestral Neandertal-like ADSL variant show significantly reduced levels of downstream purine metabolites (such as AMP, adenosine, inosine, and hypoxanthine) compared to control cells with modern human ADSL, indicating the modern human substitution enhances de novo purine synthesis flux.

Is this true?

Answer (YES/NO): NO